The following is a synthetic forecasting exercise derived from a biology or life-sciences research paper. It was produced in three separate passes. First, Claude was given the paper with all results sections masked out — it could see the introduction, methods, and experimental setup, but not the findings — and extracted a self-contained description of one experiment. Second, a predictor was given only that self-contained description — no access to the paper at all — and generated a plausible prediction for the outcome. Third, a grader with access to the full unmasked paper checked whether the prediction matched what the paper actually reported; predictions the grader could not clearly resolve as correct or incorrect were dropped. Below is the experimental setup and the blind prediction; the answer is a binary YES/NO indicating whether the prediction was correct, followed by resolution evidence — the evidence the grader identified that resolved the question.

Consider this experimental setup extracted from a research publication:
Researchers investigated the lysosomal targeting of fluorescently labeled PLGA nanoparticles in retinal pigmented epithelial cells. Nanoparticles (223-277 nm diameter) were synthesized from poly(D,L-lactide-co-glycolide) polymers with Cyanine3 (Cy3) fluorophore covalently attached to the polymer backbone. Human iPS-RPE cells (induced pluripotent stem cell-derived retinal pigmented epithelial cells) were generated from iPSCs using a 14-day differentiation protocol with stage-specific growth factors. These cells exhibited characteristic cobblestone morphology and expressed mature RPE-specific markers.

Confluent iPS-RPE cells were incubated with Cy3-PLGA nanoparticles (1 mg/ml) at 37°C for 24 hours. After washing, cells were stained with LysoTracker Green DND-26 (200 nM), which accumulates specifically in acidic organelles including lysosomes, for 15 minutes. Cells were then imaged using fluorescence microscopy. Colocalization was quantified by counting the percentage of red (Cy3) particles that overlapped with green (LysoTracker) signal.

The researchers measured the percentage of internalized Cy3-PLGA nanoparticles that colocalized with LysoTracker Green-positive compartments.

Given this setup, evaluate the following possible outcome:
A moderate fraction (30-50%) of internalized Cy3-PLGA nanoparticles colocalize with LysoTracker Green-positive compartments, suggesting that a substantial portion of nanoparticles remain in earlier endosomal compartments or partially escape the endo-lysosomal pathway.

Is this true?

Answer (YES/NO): NO